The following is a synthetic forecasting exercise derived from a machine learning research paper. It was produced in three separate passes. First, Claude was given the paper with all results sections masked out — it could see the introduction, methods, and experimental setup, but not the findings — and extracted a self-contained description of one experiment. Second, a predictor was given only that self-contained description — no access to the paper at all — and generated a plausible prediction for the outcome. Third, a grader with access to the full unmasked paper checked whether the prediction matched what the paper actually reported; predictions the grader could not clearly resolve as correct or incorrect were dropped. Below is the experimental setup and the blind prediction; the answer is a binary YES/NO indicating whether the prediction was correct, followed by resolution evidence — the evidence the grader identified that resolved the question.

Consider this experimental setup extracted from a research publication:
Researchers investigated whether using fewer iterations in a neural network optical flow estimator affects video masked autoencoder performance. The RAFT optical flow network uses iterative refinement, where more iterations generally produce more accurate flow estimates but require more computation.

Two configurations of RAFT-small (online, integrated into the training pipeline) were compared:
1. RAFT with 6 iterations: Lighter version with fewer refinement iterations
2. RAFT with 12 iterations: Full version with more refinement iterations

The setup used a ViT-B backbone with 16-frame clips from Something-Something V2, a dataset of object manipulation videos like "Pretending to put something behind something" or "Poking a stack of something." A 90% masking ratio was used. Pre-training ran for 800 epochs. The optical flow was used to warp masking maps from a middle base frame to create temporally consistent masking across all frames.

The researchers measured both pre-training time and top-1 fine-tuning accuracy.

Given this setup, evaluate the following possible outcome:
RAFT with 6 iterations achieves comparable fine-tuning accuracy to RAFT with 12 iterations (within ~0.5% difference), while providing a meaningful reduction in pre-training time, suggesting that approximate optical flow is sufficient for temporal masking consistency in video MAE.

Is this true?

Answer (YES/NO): YES